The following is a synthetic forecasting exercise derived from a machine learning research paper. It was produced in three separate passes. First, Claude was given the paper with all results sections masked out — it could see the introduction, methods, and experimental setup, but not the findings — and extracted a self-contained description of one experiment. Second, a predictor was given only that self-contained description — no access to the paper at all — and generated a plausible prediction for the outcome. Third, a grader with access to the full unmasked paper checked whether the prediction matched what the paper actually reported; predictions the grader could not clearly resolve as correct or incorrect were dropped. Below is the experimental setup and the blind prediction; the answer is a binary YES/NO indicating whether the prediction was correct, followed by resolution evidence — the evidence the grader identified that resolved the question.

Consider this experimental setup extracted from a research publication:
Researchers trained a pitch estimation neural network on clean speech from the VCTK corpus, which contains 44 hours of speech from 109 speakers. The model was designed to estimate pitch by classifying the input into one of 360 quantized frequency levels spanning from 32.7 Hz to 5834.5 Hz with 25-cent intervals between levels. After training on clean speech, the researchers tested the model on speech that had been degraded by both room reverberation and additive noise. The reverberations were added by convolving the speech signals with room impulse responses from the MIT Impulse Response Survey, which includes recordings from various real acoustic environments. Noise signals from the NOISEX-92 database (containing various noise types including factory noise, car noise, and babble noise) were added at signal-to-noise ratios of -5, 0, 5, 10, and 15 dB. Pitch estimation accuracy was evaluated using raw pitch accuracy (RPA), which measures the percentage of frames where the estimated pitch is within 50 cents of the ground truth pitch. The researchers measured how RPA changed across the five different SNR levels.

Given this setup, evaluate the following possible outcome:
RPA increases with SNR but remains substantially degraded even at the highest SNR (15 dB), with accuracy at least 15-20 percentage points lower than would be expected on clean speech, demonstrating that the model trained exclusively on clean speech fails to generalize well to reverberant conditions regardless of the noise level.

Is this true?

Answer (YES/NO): NO